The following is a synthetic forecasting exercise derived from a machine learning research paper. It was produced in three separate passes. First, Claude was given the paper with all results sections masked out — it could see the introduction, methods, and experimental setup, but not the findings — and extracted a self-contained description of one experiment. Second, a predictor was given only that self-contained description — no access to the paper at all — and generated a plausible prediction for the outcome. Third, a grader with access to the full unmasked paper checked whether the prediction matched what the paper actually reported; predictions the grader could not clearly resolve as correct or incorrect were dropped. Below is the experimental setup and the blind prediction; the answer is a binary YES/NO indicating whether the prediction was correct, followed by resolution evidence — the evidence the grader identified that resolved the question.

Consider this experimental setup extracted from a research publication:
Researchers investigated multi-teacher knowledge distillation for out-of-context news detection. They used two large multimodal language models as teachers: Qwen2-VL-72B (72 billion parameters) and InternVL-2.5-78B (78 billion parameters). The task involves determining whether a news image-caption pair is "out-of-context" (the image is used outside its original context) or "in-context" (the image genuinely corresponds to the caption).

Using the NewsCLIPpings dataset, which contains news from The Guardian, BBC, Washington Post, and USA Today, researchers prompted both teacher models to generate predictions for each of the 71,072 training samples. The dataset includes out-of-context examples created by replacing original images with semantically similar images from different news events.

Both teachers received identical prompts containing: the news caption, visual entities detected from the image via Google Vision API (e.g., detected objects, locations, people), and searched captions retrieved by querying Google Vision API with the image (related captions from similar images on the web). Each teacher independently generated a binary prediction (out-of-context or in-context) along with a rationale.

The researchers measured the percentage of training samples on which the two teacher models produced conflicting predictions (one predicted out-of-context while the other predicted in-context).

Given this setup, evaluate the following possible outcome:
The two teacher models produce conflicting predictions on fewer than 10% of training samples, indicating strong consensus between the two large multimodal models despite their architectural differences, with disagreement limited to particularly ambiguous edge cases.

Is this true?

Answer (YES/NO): YES